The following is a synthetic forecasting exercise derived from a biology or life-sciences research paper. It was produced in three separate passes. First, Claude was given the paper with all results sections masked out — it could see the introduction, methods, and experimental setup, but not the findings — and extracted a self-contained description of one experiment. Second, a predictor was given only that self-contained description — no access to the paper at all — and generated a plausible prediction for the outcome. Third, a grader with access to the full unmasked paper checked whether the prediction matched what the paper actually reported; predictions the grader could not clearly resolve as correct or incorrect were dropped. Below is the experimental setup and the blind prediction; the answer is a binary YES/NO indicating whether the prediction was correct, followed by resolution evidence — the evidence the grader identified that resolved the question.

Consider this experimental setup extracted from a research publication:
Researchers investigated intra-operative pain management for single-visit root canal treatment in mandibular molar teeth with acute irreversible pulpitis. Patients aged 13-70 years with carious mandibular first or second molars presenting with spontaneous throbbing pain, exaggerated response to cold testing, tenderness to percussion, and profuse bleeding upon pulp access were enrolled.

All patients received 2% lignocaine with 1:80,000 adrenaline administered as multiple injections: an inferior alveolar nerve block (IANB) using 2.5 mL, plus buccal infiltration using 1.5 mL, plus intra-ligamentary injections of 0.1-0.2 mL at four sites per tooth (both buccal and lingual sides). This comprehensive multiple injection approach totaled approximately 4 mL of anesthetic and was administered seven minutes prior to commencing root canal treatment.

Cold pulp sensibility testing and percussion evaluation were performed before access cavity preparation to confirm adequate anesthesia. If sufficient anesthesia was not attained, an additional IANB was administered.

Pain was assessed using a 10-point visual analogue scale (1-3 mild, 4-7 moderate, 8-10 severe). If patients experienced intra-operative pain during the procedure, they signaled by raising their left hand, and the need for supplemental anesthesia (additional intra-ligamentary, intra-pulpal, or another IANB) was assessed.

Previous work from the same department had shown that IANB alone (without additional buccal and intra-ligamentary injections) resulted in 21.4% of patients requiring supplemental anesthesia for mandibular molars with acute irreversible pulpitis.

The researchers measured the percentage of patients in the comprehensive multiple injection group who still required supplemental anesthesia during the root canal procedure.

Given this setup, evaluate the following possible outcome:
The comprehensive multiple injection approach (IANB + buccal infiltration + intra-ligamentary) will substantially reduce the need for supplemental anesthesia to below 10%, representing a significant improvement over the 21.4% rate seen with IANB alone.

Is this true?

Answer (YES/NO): YES